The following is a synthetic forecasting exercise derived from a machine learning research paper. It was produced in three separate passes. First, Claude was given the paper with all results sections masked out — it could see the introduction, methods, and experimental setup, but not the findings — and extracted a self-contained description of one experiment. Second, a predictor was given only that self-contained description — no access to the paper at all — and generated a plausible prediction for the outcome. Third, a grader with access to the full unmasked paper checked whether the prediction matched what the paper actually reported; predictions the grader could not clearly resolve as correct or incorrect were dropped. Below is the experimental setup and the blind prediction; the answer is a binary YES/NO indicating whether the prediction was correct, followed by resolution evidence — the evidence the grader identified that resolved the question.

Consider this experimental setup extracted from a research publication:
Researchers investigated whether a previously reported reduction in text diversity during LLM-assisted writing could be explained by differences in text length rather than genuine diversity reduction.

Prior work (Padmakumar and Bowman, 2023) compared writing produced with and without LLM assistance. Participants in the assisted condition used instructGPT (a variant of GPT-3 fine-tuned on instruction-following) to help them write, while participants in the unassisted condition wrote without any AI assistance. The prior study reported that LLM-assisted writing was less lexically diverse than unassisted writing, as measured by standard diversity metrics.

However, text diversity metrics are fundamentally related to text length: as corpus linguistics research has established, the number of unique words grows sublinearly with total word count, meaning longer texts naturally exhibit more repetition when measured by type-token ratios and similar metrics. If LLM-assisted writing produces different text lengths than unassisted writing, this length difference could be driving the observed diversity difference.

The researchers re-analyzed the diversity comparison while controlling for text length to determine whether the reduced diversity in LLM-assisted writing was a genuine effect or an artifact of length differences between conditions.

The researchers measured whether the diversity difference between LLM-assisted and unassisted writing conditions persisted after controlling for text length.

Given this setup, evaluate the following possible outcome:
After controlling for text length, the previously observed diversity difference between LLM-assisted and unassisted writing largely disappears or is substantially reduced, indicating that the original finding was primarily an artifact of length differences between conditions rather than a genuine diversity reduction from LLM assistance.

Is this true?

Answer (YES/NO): NO